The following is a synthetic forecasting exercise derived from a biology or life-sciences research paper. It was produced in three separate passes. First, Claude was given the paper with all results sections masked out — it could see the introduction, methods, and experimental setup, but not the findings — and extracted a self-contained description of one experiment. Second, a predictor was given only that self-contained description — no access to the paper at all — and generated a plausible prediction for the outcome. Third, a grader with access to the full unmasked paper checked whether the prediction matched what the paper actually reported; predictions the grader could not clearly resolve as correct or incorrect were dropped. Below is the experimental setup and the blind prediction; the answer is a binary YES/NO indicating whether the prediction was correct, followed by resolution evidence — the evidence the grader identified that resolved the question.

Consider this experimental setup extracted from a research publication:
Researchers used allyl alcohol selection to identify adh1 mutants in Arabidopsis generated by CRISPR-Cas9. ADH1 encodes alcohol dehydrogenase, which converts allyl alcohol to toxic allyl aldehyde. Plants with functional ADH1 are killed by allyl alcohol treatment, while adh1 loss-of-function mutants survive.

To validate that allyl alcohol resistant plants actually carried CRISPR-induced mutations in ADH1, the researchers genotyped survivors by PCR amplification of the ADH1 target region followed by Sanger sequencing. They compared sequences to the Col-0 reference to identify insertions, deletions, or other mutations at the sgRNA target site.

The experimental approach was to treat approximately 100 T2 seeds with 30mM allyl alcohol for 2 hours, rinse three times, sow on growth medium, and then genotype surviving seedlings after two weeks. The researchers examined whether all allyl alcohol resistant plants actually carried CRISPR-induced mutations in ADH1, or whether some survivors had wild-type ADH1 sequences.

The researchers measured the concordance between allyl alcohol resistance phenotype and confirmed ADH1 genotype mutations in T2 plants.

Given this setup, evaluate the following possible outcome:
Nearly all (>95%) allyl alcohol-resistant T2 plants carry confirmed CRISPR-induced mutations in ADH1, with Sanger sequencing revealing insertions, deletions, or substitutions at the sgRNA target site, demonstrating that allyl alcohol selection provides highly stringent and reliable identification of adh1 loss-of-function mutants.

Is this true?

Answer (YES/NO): NO